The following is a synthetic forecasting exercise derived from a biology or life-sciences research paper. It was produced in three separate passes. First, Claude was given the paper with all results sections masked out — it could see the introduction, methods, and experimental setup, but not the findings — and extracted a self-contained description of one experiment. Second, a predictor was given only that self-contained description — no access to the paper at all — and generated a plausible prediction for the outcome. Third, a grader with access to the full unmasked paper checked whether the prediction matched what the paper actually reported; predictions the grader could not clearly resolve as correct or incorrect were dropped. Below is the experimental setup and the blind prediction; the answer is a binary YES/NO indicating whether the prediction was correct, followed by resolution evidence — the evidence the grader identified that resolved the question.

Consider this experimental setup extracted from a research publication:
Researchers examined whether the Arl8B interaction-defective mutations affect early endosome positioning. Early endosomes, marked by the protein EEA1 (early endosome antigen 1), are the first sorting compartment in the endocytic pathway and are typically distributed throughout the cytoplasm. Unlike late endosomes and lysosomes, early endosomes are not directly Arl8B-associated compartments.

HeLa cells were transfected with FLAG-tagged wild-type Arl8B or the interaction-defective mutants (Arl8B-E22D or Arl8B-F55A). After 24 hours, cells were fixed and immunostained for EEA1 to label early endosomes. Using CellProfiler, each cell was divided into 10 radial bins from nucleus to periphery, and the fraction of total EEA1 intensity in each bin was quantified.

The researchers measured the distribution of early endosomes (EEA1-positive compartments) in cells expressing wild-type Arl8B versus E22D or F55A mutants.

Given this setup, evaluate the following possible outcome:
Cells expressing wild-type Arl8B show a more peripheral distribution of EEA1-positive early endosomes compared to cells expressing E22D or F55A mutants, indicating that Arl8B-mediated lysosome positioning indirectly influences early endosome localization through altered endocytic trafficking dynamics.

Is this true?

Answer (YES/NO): YES